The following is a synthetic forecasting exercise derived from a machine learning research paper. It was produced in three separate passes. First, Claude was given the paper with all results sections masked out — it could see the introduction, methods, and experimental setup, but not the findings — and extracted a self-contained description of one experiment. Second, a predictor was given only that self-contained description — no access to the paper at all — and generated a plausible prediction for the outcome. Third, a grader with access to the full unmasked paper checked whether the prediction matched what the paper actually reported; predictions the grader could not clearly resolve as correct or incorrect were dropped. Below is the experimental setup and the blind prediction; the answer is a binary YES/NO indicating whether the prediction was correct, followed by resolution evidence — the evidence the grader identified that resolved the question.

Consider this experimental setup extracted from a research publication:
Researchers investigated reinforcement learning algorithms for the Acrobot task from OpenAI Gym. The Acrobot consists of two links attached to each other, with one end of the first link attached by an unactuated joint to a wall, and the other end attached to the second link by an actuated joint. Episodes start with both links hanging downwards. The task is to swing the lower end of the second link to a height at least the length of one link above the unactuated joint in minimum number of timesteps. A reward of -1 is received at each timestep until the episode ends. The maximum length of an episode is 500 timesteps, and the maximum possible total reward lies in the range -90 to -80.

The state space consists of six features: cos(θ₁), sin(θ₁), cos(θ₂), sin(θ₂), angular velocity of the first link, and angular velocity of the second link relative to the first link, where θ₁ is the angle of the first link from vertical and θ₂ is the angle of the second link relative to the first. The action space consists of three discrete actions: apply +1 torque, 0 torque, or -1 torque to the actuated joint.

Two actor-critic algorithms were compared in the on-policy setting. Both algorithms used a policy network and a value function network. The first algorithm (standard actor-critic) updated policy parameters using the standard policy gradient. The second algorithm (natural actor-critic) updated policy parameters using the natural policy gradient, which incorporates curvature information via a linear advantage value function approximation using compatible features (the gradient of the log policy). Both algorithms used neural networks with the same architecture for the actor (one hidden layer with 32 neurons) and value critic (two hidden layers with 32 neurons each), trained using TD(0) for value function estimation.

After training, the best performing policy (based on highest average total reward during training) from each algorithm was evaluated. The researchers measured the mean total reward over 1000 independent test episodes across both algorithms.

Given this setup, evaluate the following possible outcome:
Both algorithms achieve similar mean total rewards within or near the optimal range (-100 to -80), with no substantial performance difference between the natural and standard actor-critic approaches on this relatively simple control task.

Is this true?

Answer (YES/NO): YES